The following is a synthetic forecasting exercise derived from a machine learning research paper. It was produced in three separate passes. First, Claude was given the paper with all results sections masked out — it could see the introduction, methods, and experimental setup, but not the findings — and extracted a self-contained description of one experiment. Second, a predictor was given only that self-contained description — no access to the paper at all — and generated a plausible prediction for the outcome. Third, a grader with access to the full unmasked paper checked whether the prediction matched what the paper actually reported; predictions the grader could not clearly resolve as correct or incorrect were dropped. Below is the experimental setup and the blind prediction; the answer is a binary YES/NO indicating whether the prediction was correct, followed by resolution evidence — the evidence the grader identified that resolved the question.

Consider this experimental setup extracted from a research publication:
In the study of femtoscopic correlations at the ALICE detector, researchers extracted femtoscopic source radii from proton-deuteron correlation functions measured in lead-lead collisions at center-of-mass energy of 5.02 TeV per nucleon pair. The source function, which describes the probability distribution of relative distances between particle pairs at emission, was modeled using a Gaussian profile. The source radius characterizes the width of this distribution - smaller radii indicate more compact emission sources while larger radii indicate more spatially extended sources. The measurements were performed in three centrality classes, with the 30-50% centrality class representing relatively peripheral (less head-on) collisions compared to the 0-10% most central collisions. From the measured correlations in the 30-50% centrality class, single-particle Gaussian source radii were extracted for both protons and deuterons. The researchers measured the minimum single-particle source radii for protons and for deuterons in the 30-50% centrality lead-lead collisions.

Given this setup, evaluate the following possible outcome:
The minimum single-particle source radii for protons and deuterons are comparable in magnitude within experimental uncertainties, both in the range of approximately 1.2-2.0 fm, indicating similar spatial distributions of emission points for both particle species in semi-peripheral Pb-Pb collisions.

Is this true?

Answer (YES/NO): NO